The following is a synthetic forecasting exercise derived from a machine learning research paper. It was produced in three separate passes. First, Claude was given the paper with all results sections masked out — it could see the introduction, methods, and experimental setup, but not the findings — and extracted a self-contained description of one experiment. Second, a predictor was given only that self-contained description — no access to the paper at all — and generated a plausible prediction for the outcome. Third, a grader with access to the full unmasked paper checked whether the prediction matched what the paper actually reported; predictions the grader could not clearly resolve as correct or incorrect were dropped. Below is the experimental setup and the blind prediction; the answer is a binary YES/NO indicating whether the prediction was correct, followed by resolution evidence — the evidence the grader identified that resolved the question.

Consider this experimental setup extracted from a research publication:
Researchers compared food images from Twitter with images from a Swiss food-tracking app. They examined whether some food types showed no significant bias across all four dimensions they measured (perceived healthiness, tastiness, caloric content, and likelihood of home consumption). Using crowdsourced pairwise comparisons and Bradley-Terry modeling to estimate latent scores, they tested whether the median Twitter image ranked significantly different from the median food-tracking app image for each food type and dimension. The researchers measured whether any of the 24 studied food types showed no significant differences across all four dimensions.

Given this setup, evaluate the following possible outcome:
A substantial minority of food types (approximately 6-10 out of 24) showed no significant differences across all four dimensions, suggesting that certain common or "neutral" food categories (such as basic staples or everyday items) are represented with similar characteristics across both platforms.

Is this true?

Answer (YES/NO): NO